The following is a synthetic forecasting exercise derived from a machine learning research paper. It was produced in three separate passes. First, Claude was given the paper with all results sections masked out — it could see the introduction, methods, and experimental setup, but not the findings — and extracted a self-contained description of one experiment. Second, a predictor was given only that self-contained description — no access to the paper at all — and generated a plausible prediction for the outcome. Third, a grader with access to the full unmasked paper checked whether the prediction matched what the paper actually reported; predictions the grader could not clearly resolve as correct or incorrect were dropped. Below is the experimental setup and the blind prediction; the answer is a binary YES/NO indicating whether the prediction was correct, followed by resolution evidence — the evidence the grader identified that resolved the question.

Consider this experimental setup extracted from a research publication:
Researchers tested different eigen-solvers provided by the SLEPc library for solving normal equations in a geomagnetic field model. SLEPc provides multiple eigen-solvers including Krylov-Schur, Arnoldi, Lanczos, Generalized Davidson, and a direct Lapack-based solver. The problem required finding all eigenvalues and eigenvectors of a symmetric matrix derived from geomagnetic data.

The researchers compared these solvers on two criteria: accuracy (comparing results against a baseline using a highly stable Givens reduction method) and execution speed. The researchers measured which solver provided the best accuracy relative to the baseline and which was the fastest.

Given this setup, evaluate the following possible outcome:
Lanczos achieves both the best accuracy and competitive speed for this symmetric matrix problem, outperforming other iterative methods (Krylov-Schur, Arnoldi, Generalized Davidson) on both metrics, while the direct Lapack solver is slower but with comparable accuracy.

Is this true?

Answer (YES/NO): NO